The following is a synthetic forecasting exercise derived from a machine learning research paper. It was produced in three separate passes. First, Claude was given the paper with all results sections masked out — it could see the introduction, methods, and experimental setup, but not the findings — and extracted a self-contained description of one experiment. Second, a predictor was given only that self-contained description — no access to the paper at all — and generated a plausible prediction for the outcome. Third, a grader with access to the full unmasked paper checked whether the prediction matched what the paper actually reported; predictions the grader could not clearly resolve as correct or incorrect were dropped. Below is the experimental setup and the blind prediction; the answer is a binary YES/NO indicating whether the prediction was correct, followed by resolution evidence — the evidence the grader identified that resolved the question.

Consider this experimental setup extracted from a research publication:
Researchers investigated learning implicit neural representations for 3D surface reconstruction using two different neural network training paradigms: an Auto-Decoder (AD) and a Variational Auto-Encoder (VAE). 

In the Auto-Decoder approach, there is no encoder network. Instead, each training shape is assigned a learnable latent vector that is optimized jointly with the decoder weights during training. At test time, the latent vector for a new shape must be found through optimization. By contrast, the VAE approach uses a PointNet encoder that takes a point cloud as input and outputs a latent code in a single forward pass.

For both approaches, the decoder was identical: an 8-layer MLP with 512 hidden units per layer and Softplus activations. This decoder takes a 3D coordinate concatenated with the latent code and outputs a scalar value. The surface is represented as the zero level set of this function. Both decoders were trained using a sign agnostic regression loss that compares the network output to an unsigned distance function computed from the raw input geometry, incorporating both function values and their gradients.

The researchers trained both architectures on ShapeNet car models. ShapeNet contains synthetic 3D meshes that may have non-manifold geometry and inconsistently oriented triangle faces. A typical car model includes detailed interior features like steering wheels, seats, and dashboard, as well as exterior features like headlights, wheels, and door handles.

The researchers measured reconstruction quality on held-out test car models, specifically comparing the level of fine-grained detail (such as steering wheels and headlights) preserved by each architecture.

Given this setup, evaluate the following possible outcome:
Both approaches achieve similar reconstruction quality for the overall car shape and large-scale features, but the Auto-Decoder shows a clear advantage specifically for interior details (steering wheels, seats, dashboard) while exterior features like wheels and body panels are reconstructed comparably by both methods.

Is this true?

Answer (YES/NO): NO